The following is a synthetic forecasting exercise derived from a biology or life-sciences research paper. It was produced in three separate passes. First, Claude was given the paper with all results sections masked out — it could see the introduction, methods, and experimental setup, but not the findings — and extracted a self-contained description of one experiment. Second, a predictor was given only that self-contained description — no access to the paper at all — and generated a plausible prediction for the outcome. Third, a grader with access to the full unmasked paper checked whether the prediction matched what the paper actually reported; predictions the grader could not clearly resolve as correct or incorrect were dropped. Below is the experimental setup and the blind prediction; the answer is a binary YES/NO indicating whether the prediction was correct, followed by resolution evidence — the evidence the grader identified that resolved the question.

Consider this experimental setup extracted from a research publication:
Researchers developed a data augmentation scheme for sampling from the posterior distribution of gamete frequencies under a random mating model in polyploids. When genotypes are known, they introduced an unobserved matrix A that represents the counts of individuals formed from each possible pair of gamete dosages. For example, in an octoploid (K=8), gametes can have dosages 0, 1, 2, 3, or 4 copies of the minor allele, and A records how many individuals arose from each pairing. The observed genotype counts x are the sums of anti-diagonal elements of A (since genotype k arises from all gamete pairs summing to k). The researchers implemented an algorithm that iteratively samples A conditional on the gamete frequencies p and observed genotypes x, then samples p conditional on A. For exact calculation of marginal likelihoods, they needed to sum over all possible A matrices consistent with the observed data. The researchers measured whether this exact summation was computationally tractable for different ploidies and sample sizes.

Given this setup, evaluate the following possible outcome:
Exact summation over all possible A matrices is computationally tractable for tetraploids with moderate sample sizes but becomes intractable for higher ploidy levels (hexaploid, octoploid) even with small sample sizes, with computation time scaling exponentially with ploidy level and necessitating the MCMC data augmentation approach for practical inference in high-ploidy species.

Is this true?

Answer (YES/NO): NO